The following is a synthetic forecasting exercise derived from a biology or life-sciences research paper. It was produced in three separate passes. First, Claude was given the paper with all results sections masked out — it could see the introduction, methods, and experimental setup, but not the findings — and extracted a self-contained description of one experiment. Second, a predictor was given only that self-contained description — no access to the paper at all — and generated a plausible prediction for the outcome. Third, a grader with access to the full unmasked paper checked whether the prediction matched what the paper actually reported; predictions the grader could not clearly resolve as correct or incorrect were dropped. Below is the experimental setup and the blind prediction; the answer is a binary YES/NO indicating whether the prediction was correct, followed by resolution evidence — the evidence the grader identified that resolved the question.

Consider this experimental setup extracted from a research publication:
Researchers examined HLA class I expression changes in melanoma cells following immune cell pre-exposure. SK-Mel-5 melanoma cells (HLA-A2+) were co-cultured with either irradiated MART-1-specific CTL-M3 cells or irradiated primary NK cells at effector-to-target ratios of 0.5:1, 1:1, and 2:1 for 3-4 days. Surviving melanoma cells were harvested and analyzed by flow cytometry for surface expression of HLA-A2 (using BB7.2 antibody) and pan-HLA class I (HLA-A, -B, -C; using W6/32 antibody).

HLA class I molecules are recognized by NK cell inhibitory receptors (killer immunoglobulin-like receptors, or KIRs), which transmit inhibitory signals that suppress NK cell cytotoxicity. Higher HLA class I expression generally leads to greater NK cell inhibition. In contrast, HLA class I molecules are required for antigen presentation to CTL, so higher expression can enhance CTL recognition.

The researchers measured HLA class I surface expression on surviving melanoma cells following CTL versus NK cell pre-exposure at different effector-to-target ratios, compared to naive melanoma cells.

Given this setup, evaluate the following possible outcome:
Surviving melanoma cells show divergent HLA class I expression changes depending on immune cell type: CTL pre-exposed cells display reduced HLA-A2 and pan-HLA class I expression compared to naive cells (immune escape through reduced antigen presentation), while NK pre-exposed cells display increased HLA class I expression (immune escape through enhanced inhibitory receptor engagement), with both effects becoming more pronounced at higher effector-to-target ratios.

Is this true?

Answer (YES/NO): NO